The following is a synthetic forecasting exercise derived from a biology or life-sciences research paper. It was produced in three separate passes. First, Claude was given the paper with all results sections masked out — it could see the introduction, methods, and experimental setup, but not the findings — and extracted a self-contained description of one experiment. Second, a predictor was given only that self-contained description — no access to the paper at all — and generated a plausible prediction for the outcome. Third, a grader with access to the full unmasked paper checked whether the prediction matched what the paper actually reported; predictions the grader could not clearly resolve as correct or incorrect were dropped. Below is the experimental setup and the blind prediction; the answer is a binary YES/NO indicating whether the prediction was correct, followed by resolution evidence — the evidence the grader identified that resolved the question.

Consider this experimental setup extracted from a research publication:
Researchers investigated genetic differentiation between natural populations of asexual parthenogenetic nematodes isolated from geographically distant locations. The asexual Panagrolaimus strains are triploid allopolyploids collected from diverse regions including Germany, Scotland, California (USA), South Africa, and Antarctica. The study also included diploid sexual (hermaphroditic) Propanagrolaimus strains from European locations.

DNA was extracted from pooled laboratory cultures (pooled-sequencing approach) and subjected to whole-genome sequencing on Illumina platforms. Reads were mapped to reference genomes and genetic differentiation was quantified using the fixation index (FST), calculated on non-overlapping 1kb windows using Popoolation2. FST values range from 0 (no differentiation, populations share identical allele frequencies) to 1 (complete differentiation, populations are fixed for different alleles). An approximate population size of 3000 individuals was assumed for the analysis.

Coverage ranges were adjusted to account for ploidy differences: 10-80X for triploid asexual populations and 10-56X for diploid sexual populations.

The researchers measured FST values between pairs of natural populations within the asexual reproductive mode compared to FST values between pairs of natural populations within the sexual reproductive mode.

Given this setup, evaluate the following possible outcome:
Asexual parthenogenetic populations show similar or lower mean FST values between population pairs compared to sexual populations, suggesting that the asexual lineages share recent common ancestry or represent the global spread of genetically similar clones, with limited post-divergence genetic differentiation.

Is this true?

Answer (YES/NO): YES